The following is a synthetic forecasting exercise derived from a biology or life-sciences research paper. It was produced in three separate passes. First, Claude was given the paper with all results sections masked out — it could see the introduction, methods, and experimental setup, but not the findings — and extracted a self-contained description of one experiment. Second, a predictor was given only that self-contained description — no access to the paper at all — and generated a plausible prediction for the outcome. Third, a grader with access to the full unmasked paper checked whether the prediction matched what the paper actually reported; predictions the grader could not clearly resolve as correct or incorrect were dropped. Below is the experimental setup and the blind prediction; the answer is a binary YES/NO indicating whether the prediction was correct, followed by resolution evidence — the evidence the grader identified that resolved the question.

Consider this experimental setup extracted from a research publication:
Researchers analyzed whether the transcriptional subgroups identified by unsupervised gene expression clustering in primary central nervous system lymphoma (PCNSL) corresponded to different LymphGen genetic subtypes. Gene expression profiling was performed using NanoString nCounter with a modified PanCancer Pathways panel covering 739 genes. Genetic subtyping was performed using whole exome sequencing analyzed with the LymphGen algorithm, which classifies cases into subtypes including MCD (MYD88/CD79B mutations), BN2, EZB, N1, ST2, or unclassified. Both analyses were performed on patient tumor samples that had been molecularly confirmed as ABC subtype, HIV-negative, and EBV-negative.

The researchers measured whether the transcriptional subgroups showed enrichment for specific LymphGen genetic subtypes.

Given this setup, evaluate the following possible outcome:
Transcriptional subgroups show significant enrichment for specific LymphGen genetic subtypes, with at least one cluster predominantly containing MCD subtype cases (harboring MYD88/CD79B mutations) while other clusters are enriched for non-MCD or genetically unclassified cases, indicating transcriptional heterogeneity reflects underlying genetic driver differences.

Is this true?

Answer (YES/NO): NO